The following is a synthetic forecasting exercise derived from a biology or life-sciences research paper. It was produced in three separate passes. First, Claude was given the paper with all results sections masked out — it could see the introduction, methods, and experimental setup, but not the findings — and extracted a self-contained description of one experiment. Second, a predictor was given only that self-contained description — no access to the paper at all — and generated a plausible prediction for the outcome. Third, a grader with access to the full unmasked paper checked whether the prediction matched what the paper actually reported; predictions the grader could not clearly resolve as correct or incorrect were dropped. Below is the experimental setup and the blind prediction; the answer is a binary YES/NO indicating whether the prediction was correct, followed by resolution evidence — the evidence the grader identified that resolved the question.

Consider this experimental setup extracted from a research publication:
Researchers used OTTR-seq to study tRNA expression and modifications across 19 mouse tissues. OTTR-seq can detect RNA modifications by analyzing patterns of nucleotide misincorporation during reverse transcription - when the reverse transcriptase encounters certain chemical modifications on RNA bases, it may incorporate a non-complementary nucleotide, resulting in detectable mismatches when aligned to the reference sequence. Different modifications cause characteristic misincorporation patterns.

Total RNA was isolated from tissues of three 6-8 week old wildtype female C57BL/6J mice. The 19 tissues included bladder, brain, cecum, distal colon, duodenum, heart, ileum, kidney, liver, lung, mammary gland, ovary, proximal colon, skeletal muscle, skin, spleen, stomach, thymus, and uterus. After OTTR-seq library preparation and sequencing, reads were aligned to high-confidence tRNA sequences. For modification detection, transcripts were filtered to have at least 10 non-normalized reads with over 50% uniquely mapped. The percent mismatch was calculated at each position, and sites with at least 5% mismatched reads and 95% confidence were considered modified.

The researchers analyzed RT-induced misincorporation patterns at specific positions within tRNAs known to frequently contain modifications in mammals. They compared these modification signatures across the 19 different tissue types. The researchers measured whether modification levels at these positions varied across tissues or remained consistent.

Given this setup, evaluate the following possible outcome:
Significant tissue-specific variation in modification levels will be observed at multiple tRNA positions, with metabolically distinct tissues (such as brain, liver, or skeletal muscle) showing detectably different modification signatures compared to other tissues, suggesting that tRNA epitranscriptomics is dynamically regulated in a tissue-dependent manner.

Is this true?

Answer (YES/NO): NO